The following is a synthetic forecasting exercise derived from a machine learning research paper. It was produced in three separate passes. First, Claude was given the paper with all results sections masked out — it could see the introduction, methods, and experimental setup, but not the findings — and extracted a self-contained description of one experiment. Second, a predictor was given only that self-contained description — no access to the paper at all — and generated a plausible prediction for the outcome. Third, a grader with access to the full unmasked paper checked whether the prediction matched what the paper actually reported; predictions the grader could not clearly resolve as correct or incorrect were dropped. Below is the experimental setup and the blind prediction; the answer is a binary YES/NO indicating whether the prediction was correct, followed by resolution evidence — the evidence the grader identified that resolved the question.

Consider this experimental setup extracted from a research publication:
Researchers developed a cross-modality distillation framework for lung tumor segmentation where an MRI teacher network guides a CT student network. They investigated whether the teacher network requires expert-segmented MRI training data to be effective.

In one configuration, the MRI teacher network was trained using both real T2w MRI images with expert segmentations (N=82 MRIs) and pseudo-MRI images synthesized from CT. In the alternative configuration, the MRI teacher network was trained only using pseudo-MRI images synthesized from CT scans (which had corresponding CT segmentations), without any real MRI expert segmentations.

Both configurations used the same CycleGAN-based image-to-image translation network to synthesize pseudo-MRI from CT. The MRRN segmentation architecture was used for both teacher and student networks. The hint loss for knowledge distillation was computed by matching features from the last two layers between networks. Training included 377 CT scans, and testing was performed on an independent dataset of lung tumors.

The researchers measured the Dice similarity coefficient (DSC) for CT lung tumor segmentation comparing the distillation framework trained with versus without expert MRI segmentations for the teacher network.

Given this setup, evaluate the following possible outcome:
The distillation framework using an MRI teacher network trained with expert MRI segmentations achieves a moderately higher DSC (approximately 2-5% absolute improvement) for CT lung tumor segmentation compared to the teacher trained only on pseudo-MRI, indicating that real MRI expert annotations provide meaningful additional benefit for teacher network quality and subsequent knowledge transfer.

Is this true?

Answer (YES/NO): YES